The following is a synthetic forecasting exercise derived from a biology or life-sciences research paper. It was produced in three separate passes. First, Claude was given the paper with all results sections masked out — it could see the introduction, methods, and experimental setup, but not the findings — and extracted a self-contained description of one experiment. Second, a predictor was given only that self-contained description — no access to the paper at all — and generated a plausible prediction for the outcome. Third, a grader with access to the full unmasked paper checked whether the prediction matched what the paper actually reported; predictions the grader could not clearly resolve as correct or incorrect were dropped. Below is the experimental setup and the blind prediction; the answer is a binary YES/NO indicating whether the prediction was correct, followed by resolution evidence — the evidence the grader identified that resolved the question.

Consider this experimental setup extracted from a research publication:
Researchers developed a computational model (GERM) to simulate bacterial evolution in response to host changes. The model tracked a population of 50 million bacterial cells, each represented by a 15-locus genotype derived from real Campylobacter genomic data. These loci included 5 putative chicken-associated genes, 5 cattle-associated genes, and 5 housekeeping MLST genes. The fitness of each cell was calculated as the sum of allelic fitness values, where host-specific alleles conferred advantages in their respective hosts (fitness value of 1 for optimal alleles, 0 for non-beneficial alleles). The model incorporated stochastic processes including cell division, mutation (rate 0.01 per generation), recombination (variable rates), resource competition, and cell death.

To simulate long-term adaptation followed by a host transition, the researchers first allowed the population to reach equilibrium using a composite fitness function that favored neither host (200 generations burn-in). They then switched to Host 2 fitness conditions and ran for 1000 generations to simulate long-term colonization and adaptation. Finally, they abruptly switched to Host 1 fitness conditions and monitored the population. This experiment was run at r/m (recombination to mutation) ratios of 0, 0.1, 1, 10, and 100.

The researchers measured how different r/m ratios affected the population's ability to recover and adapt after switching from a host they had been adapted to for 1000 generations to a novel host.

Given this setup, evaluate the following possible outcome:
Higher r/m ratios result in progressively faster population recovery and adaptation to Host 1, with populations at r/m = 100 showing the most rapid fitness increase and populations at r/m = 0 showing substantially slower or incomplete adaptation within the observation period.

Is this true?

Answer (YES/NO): YES